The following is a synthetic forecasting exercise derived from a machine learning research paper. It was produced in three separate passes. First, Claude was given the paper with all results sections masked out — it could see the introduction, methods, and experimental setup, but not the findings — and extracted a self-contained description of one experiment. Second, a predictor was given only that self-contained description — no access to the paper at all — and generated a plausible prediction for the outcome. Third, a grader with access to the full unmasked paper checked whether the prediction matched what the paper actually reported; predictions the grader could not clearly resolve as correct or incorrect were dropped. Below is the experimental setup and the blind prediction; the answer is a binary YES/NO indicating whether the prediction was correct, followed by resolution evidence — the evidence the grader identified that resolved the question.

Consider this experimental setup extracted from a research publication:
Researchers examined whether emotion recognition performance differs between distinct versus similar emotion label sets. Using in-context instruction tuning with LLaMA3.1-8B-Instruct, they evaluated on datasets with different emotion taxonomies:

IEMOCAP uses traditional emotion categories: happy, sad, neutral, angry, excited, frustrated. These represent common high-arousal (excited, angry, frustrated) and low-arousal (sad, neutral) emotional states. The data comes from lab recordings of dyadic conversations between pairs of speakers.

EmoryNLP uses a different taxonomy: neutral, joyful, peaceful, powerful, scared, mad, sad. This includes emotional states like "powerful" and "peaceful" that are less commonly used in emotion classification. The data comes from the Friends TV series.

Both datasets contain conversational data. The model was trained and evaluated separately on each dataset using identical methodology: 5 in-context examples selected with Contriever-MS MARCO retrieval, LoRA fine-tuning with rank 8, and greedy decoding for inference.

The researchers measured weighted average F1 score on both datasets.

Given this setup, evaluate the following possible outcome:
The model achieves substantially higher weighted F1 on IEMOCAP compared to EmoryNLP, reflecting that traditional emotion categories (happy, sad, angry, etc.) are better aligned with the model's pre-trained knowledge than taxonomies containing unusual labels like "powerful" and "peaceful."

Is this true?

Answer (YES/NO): YES